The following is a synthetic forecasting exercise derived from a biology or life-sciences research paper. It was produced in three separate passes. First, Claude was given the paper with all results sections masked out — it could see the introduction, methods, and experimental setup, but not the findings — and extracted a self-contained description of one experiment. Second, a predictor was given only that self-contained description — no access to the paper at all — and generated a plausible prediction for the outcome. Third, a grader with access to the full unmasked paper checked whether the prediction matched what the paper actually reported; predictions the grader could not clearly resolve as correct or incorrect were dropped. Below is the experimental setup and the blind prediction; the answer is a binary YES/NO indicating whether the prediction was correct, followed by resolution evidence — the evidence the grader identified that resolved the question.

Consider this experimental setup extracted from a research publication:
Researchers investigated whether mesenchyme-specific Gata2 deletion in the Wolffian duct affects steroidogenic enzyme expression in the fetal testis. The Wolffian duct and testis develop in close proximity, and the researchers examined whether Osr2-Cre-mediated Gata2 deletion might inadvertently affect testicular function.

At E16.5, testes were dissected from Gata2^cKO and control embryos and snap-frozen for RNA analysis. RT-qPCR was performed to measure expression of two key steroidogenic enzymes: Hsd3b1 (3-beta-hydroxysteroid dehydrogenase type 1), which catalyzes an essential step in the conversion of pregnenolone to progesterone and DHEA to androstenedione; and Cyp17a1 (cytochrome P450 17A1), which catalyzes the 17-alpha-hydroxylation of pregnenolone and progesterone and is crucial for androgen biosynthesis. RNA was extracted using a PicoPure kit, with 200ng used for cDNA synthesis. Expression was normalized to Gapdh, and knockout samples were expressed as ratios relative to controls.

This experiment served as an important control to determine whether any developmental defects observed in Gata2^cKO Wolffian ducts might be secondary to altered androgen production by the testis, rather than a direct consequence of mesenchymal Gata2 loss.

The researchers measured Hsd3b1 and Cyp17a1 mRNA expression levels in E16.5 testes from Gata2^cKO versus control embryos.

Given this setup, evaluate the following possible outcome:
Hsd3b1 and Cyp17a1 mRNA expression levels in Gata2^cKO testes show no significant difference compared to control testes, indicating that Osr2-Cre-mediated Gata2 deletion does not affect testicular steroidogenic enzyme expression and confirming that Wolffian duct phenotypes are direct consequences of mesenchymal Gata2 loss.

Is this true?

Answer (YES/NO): YES